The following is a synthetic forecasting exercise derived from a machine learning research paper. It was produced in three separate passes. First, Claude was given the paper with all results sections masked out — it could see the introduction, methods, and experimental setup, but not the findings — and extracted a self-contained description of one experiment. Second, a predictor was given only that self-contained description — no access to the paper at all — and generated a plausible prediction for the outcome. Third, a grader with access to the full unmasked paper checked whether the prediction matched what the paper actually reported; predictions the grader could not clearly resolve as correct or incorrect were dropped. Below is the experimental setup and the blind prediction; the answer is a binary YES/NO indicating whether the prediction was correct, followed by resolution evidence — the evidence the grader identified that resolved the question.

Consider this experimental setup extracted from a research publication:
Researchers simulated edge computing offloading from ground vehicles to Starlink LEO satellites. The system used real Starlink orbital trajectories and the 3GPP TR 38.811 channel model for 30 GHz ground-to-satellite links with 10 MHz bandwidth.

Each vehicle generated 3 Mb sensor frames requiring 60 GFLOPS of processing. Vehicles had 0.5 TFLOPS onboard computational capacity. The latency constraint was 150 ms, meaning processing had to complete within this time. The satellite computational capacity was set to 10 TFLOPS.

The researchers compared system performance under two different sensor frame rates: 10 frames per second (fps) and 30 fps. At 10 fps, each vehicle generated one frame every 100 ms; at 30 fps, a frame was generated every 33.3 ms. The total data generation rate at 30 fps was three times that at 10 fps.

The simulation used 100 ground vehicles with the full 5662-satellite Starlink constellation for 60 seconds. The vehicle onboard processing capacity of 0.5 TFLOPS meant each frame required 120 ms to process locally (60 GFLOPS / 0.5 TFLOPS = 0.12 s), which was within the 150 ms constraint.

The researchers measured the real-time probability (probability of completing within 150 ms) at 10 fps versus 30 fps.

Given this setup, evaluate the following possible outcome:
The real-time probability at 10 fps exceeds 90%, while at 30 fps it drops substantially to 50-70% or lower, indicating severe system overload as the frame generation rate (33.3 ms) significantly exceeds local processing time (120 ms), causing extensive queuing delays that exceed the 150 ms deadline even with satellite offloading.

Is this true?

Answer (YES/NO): YES